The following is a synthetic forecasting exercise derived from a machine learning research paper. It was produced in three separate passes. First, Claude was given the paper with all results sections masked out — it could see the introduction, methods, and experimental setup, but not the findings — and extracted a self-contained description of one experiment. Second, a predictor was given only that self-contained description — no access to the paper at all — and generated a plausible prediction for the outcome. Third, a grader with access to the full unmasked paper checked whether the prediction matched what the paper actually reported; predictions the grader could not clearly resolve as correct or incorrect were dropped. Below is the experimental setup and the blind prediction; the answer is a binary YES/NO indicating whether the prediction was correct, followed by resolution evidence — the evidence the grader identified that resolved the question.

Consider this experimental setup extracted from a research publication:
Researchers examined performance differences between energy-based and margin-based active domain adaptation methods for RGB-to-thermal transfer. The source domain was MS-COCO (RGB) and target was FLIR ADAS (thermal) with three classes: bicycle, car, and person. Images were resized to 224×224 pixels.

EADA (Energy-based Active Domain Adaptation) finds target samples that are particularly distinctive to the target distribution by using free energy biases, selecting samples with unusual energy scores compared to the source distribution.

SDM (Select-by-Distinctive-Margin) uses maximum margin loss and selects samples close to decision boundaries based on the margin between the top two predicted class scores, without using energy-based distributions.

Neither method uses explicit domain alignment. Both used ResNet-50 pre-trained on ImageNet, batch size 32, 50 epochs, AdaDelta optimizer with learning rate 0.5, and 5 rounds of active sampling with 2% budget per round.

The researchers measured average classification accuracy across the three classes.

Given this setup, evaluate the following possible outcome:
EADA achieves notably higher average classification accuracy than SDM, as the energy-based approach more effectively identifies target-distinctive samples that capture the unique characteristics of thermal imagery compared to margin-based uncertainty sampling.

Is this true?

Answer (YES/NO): NO